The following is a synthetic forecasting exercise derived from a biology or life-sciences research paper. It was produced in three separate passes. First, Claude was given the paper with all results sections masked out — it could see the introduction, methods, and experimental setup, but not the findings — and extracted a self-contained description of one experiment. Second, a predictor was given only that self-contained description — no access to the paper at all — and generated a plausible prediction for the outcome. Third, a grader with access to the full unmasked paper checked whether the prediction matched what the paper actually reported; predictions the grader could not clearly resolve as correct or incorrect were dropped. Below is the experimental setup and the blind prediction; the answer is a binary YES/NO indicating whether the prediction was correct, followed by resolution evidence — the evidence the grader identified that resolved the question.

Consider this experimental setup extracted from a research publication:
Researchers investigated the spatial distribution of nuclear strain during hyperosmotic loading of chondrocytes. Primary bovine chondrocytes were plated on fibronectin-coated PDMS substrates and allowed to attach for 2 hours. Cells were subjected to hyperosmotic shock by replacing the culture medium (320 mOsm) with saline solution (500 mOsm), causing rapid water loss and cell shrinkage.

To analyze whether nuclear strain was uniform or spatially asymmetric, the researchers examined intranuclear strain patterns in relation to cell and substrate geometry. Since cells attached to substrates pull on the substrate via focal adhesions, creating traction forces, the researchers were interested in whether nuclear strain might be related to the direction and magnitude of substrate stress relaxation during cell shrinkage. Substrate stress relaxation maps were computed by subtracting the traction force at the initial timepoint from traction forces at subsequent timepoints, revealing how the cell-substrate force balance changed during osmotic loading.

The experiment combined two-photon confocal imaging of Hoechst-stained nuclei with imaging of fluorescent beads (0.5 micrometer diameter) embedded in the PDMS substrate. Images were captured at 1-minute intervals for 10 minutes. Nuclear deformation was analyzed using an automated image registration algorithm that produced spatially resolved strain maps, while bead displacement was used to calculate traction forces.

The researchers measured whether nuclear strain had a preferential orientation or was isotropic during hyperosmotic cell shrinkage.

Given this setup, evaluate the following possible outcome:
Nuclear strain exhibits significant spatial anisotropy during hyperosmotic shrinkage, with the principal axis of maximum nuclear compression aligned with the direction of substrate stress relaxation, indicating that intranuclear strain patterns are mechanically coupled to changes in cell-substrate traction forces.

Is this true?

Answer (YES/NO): NO